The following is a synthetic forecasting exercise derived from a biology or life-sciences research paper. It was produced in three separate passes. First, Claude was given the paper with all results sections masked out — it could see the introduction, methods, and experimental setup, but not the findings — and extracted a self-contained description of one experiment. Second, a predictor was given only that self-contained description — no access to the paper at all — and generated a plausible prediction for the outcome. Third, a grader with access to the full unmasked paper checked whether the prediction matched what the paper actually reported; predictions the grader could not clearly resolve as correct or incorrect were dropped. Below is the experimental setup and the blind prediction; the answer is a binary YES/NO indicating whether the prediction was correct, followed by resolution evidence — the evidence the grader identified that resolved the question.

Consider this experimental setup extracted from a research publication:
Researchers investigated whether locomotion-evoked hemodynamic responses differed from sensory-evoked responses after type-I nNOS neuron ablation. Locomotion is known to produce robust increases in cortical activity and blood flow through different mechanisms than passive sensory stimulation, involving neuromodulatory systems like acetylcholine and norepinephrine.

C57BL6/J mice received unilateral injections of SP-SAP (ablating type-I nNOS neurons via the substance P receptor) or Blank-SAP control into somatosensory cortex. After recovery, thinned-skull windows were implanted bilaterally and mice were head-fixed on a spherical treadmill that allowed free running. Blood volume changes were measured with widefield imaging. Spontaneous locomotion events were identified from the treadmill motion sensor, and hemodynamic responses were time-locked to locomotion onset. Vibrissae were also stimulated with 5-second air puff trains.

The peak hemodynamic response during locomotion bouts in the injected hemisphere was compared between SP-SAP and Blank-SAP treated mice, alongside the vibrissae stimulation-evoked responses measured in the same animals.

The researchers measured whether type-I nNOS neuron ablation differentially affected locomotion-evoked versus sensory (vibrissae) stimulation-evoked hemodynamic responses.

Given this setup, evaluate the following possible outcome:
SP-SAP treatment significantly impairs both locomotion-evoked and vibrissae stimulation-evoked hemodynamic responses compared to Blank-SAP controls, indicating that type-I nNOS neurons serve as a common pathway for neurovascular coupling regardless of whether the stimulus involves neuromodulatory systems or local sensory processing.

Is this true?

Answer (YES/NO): NO